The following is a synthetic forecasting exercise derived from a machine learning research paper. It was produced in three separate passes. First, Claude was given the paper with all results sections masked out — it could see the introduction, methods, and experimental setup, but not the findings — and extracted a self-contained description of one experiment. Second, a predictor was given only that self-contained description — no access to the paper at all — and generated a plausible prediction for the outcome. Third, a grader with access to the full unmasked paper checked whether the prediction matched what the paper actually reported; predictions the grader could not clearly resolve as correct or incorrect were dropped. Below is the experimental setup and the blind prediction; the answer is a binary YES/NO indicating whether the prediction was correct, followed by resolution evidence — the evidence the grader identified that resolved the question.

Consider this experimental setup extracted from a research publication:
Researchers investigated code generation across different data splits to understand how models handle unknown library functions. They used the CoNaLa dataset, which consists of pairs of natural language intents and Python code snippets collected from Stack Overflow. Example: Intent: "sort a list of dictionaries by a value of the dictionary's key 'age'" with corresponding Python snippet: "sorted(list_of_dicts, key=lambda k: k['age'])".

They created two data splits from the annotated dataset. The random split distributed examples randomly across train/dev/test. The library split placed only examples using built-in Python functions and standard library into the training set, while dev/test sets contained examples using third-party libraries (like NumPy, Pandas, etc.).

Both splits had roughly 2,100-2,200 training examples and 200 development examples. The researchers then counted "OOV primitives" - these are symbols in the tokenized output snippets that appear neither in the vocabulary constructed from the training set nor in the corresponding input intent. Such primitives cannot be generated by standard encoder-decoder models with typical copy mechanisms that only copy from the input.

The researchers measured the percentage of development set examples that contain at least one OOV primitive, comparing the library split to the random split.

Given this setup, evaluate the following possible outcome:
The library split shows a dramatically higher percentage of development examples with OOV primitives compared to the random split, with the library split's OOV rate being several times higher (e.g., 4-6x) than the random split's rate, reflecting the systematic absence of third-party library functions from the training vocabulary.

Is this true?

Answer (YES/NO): YES